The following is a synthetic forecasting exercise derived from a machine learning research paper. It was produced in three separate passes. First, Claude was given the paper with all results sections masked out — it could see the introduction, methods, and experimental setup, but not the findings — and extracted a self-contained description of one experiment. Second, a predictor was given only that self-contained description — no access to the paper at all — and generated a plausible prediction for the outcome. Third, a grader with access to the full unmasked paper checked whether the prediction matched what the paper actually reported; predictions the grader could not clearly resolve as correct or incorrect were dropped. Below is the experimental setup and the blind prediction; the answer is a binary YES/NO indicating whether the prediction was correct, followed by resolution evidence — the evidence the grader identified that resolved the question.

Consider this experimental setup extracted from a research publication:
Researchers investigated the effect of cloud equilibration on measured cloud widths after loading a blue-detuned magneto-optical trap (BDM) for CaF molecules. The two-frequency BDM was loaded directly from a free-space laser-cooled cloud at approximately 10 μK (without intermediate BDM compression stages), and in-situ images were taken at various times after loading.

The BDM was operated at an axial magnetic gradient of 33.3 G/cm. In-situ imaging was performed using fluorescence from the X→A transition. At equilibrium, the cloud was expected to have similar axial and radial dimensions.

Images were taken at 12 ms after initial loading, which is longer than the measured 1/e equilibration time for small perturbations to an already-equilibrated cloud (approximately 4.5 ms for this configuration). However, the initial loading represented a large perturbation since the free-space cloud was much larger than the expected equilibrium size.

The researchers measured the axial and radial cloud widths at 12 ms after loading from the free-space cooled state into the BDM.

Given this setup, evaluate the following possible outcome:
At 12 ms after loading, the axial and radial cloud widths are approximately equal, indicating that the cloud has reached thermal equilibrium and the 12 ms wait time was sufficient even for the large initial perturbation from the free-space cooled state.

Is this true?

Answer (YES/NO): NO